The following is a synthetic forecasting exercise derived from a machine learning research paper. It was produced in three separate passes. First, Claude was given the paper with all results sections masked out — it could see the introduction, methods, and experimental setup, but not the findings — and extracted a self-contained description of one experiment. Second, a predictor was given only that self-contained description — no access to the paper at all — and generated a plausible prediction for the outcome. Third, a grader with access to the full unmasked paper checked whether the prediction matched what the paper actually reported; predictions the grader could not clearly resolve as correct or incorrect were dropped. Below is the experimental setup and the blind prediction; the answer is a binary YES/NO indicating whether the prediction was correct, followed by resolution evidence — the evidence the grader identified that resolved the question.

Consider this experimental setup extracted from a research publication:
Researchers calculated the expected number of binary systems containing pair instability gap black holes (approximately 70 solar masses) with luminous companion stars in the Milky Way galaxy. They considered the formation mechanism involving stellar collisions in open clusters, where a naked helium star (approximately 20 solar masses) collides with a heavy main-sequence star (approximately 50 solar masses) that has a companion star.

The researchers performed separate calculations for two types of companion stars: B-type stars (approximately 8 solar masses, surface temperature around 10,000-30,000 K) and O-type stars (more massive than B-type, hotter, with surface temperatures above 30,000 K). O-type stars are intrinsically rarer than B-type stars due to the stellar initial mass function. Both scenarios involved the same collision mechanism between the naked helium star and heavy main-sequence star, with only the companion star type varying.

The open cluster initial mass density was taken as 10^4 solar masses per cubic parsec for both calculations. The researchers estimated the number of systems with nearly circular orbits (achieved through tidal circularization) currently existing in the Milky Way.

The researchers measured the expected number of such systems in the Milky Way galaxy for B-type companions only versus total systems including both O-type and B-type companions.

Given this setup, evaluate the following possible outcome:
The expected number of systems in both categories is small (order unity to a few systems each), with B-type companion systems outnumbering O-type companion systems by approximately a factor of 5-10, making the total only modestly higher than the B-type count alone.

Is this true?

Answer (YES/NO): NO